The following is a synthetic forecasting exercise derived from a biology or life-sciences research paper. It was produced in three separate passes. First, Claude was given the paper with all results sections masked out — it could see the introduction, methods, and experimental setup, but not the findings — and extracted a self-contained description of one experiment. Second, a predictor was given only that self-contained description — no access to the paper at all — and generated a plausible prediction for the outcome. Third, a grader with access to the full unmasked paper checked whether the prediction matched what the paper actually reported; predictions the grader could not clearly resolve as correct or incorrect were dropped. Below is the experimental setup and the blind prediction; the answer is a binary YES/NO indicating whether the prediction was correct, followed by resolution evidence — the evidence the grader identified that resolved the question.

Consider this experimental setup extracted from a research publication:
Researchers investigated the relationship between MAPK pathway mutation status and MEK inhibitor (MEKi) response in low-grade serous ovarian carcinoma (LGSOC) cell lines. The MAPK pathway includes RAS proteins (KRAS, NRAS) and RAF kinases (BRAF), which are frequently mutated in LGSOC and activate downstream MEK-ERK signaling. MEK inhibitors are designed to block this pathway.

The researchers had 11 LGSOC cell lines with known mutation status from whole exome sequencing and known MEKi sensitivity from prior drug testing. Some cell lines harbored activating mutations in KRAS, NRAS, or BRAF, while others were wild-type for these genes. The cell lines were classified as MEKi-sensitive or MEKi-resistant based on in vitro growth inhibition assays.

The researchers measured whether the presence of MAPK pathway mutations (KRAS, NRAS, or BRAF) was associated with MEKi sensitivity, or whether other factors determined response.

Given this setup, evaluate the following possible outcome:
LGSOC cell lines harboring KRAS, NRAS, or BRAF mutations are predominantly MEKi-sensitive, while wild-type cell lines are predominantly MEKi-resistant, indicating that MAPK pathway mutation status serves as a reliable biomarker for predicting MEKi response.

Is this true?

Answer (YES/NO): NO